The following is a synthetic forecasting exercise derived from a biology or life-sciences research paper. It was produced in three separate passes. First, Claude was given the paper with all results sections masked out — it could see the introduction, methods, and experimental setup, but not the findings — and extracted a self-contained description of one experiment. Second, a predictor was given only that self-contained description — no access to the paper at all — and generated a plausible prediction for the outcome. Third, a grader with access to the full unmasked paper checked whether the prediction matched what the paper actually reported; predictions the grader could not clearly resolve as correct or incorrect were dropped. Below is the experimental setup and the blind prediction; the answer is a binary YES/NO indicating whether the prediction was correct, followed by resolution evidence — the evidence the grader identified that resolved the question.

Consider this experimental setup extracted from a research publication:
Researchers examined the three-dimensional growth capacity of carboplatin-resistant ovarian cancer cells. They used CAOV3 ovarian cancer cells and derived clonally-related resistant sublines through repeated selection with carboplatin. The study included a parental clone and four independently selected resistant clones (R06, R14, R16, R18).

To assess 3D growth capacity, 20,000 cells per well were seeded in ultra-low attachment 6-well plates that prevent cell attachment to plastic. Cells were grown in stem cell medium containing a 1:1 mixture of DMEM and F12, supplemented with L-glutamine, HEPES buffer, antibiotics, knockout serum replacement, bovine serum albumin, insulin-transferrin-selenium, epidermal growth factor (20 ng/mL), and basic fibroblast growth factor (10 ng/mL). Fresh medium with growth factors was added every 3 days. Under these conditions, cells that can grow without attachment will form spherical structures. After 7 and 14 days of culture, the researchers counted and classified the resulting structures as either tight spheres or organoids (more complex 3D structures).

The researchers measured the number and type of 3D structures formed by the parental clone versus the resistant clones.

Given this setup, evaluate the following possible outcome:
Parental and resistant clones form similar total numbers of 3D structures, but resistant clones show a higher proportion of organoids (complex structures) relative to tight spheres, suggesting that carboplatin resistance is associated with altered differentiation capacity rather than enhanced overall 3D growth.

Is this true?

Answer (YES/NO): NO